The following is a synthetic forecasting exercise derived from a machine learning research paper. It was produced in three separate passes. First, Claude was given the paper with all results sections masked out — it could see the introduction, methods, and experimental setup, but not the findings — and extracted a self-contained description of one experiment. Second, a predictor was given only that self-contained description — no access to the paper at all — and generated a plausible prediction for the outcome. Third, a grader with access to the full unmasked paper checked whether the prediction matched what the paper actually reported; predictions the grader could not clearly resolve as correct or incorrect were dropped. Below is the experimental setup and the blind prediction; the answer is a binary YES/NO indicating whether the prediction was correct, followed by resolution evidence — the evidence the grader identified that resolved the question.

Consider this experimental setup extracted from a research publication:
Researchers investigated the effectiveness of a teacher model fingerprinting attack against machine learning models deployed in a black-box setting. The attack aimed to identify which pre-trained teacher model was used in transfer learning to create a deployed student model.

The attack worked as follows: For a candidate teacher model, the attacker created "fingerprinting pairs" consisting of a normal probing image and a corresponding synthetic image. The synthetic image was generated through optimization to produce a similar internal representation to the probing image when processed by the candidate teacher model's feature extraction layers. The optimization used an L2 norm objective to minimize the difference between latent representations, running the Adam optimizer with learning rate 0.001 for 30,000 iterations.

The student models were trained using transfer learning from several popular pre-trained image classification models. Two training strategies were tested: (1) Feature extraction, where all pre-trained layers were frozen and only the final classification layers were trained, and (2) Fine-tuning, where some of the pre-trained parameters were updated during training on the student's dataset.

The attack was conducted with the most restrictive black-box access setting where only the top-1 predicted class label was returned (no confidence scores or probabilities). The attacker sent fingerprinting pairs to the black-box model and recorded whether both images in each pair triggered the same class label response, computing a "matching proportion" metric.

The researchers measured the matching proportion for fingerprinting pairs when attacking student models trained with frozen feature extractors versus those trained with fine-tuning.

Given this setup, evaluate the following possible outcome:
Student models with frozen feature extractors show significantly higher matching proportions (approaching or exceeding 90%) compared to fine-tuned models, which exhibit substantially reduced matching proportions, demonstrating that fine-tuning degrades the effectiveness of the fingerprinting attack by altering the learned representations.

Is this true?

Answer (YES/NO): NO